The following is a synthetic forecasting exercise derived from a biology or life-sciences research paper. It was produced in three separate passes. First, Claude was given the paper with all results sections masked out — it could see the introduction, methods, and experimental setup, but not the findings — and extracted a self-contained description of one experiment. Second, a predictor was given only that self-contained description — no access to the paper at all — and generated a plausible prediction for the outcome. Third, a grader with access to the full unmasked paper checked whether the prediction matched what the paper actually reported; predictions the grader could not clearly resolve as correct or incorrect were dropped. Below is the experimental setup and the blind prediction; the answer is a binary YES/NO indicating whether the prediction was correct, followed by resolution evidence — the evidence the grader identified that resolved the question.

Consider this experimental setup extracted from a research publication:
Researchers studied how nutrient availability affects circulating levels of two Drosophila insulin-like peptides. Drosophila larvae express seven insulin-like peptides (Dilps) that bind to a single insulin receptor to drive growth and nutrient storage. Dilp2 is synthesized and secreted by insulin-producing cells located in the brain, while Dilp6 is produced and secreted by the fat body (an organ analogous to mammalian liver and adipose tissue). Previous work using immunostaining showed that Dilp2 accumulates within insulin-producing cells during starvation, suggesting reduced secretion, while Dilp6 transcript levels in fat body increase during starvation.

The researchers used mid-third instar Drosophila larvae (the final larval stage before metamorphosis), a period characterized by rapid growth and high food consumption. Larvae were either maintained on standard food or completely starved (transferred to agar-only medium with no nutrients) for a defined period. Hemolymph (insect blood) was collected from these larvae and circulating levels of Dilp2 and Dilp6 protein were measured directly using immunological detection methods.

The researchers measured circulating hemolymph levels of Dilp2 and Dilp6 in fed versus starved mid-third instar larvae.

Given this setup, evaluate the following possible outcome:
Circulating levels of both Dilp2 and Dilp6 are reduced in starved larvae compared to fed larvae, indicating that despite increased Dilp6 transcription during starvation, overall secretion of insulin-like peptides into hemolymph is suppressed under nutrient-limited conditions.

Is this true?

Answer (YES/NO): NO